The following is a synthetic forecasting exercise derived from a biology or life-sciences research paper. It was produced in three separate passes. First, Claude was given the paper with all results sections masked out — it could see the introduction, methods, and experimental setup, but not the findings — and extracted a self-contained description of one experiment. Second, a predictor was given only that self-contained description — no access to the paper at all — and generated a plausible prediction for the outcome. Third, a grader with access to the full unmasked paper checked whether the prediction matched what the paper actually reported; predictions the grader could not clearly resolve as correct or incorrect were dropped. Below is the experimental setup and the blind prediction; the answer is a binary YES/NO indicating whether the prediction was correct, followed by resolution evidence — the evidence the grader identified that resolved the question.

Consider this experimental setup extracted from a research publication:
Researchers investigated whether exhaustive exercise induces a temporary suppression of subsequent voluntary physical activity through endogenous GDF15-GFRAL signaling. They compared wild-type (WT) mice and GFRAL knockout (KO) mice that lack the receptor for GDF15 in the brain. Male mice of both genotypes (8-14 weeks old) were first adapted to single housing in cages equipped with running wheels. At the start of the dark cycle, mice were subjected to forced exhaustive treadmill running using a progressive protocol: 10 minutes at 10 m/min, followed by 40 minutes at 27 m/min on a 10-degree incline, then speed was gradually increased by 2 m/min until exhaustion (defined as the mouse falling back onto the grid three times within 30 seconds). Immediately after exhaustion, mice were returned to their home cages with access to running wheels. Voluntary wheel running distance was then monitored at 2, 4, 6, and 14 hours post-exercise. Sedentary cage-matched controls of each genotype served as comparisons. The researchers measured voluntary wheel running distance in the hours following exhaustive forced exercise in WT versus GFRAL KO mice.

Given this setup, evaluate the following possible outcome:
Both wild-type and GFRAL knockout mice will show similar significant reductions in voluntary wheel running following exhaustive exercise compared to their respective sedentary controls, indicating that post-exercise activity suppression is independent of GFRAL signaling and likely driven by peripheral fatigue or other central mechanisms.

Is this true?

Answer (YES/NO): YES